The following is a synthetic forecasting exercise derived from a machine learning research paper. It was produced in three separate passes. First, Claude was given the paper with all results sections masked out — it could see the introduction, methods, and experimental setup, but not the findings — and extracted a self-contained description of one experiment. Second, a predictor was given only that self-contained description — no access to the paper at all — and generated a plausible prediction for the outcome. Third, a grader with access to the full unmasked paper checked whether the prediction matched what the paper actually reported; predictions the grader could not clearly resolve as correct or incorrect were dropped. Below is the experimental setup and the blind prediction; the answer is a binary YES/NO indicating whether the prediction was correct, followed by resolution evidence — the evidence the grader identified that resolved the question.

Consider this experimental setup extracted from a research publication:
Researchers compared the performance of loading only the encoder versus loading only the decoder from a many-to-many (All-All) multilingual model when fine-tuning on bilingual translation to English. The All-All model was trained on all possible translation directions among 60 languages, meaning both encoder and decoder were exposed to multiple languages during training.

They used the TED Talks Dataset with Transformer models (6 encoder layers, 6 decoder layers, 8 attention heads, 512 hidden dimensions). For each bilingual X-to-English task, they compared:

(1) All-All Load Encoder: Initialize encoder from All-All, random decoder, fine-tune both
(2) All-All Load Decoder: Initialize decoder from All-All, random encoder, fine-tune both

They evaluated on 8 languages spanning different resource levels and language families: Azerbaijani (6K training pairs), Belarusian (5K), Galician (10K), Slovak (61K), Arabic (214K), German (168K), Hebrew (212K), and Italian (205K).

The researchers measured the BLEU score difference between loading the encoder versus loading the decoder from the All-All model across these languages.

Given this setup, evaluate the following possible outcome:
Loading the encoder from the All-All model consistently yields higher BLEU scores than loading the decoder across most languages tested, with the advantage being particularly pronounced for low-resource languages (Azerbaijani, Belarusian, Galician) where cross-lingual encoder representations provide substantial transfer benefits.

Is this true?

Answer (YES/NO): YES